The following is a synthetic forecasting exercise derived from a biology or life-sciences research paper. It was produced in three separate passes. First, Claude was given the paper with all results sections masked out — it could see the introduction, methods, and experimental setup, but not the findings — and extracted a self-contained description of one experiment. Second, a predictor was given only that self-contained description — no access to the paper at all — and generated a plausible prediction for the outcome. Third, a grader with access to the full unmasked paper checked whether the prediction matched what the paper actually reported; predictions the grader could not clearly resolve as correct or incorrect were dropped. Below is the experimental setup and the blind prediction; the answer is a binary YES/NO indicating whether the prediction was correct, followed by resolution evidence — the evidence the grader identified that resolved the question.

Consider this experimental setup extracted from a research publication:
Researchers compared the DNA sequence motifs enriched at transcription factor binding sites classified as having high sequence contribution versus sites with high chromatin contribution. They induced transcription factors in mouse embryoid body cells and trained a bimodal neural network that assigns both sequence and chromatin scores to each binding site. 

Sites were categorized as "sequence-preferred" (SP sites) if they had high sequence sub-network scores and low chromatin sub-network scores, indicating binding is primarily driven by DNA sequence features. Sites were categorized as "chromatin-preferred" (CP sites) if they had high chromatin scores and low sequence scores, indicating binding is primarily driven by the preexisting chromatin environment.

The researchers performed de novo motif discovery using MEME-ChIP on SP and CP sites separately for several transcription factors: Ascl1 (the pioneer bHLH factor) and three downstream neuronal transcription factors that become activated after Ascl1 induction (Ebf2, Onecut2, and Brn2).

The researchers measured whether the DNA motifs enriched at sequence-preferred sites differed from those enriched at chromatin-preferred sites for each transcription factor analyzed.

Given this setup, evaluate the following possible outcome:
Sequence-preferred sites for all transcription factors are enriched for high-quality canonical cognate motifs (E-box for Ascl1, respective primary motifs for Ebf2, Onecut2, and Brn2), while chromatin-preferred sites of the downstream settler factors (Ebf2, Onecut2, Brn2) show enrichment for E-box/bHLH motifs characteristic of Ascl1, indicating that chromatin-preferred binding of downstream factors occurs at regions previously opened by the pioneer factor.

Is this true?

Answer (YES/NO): YES